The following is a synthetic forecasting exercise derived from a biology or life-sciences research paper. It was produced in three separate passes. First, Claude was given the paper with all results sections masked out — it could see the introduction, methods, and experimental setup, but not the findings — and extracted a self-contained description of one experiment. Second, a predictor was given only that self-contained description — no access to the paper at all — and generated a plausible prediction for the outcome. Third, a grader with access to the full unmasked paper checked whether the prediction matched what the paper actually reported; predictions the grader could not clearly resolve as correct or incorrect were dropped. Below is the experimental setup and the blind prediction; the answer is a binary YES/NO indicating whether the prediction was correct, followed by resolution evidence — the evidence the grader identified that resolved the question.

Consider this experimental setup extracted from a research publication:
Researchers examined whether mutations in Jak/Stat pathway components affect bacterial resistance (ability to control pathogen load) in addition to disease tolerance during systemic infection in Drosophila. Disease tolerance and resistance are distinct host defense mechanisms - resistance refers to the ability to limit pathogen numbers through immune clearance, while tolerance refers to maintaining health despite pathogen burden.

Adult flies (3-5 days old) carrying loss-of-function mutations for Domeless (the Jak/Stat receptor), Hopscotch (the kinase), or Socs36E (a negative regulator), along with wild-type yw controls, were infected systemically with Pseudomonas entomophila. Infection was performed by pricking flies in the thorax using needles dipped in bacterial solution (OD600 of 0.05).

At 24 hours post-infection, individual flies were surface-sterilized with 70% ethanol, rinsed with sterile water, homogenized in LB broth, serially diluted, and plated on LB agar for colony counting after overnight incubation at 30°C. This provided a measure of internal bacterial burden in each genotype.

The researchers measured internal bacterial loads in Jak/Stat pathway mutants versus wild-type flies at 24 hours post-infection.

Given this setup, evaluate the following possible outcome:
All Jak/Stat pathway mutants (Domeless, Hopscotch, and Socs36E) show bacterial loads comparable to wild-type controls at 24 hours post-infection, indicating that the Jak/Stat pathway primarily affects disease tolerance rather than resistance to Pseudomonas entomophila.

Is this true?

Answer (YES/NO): YES